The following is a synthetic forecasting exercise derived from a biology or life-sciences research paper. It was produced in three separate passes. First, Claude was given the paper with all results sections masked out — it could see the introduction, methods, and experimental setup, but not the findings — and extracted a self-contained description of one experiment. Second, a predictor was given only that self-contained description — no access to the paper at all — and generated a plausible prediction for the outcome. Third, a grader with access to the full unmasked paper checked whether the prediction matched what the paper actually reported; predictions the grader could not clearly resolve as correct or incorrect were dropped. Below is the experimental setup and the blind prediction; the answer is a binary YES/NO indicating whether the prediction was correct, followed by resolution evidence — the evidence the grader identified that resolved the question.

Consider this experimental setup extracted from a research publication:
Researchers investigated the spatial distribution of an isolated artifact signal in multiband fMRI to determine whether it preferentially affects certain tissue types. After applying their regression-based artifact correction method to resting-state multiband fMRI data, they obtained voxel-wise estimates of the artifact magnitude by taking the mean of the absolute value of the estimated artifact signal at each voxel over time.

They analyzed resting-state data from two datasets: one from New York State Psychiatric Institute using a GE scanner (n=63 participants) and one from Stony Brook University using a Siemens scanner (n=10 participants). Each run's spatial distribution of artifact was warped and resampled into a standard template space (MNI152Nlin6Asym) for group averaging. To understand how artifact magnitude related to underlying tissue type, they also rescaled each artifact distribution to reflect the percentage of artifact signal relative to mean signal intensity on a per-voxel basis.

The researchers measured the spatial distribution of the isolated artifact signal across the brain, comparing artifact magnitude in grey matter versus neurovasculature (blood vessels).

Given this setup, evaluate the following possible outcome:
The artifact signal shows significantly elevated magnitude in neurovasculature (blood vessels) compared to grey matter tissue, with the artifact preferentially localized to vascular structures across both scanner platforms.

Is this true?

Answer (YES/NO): YES